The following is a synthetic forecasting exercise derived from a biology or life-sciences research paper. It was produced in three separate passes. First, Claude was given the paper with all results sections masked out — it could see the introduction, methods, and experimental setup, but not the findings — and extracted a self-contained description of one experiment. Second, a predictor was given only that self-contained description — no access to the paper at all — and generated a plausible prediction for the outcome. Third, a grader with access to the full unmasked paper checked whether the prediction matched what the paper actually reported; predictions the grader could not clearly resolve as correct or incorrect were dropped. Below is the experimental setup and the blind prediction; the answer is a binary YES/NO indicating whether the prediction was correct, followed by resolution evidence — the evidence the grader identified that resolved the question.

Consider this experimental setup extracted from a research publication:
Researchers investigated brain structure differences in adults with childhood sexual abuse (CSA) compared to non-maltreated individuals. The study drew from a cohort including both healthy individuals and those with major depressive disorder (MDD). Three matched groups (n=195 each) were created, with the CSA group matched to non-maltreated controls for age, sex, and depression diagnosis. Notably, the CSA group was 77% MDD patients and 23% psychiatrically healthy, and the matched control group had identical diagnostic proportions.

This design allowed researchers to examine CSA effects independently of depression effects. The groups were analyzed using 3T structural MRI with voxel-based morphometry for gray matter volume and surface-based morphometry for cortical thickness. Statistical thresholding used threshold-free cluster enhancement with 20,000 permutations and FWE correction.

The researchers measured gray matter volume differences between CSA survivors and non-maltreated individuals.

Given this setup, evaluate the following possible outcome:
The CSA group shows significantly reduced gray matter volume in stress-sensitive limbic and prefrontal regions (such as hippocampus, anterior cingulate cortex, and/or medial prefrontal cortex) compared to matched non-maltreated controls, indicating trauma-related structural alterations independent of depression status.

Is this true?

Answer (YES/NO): NO